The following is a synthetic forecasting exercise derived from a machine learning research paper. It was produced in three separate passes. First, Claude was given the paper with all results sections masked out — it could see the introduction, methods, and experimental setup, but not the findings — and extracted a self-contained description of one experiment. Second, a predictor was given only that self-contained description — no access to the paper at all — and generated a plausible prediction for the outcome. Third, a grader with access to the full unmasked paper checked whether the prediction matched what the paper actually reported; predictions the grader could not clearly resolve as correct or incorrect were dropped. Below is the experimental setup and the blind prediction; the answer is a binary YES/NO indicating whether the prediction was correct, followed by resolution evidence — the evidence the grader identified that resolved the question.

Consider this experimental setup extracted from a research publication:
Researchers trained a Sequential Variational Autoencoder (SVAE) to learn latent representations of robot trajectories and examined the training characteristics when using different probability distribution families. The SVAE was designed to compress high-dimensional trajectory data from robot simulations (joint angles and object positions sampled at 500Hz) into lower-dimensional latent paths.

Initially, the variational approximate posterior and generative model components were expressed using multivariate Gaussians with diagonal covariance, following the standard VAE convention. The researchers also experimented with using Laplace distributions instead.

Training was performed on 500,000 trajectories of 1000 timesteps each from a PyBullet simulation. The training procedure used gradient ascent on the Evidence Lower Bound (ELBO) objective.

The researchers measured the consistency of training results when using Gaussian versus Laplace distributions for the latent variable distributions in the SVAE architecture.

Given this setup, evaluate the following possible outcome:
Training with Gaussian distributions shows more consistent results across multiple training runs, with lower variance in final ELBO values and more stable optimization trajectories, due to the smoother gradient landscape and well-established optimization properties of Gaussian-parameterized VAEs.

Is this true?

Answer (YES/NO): NO